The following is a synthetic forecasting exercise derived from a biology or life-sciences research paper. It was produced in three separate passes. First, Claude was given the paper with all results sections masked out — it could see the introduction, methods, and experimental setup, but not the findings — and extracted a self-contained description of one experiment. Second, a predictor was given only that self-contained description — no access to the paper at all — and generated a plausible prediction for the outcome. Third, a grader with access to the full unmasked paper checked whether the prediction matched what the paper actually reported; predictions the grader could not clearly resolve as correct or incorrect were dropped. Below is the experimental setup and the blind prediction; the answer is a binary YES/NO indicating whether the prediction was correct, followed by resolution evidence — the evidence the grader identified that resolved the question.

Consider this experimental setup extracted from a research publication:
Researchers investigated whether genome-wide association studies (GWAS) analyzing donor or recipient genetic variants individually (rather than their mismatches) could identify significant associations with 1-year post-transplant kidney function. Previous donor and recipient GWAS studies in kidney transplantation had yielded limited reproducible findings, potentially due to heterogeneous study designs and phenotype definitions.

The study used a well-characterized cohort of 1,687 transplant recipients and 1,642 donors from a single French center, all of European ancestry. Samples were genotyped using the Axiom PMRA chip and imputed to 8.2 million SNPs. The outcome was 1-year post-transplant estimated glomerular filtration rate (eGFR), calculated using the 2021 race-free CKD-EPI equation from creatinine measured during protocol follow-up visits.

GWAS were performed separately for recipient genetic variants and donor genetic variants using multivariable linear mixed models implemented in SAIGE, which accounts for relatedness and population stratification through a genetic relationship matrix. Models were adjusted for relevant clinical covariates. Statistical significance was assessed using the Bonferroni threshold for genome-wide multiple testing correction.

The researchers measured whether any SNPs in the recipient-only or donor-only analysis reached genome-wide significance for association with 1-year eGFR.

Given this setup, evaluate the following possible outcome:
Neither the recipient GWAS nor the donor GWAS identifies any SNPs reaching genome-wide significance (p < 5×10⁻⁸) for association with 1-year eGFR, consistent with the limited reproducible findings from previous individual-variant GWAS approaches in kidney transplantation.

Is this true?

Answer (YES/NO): YES